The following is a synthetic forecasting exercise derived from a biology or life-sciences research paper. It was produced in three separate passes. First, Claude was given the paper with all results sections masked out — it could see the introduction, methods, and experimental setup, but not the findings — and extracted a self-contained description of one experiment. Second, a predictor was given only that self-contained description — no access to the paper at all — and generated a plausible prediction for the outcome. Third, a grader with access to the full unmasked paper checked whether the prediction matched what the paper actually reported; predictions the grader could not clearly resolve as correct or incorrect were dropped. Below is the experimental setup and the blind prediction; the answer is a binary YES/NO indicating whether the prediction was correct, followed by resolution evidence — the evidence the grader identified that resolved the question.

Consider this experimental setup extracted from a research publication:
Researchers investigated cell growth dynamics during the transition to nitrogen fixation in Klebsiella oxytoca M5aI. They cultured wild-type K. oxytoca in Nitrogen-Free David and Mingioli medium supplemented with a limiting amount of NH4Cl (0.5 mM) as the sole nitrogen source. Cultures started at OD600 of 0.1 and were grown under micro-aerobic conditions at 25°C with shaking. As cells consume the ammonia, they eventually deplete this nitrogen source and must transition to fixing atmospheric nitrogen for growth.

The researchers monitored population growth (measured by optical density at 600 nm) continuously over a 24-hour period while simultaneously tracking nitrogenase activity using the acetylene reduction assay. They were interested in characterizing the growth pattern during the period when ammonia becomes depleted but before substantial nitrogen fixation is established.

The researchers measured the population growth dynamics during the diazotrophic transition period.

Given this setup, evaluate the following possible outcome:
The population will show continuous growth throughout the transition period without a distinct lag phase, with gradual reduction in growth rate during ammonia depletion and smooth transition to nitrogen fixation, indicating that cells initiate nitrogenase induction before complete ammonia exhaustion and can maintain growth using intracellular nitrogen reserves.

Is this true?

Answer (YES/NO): NO